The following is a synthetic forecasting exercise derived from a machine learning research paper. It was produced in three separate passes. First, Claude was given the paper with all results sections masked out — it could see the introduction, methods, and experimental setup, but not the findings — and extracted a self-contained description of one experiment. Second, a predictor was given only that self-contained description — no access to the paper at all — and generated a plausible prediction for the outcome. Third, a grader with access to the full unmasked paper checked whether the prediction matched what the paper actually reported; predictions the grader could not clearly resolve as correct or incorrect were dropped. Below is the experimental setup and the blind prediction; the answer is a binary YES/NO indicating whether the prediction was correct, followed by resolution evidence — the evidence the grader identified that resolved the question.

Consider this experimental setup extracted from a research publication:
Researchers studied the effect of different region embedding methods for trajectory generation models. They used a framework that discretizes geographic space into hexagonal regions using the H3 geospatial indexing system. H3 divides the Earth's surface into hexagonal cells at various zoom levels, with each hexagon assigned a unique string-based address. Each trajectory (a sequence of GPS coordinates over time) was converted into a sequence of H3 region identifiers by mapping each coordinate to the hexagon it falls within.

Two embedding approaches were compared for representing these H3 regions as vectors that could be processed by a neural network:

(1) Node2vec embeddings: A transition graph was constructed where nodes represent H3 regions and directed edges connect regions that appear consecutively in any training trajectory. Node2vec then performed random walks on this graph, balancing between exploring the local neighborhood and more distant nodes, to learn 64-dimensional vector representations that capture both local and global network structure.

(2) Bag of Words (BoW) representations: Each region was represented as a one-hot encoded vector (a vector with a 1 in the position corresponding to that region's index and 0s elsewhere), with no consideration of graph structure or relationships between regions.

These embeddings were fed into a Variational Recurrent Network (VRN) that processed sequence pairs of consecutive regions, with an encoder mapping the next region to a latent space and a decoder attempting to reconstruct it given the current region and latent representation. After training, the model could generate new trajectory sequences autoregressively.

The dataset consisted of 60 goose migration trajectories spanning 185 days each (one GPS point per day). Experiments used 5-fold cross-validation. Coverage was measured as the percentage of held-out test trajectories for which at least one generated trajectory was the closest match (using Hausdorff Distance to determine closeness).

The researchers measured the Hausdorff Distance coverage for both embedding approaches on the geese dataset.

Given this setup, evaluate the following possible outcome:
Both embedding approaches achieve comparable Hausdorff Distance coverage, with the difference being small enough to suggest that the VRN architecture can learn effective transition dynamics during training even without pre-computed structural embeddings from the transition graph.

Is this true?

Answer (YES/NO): NO